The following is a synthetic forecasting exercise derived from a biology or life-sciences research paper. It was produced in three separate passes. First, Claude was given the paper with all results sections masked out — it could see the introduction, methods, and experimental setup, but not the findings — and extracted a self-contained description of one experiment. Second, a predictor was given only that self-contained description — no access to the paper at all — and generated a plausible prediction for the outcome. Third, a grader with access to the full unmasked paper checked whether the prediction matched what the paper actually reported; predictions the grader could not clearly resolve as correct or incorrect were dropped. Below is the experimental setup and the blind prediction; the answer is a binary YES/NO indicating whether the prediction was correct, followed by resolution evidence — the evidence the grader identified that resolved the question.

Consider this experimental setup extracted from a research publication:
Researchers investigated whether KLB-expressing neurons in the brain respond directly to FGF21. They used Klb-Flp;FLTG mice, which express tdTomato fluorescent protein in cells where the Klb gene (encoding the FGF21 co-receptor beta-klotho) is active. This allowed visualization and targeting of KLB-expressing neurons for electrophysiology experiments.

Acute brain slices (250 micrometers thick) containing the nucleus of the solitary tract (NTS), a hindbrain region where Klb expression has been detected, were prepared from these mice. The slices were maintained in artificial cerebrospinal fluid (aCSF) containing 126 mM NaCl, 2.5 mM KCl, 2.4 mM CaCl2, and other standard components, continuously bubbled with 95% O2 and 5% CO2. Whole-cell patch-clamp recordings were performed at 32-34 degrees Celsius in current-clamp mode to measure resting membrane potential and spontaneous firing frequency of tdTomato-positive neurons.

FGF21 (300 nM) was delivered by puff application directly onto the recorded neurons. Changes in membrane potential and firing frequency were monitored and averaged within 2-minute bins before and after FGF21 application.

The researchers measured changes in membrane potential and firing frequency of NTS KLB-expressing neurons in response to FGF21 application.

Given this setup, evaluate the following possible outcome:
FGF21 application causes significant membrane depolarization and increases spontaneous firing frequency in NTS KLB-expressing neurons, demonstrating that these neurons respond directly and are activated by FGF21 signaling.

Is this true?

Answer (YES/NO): YES